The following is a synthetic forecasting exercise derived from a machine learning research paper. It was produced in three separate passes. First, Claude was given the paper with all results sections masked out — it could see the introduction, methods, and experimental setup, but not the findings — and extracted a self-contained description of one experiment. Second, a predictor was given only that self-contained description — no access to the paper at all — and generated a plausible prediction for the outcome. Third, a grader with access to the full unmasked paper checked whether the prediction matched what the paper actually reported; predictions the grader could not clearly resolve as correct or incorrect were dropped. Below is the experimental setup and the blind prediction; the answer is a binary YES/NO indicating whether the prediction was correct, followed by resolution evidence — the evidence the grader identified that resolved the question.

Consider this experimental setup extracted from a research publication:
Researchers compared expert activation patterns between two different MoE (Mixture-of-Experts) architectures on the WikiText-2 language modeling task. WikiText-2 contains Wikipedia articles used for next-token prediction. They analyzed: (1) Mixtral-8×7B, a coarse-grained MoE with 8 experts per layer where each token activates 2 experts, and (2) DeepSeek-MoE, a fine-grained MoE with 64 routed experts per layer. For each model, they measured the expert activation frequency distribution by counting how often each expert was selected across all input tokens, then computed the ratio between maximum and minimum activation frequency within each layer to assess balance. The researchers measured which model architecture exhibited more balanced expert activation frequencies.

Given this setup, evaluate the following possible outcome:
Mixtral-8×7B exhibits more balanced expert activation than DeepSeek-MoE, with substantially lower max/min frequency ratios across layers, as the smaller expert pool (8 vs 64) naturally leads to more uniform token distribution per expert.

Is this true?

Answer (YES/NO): YES